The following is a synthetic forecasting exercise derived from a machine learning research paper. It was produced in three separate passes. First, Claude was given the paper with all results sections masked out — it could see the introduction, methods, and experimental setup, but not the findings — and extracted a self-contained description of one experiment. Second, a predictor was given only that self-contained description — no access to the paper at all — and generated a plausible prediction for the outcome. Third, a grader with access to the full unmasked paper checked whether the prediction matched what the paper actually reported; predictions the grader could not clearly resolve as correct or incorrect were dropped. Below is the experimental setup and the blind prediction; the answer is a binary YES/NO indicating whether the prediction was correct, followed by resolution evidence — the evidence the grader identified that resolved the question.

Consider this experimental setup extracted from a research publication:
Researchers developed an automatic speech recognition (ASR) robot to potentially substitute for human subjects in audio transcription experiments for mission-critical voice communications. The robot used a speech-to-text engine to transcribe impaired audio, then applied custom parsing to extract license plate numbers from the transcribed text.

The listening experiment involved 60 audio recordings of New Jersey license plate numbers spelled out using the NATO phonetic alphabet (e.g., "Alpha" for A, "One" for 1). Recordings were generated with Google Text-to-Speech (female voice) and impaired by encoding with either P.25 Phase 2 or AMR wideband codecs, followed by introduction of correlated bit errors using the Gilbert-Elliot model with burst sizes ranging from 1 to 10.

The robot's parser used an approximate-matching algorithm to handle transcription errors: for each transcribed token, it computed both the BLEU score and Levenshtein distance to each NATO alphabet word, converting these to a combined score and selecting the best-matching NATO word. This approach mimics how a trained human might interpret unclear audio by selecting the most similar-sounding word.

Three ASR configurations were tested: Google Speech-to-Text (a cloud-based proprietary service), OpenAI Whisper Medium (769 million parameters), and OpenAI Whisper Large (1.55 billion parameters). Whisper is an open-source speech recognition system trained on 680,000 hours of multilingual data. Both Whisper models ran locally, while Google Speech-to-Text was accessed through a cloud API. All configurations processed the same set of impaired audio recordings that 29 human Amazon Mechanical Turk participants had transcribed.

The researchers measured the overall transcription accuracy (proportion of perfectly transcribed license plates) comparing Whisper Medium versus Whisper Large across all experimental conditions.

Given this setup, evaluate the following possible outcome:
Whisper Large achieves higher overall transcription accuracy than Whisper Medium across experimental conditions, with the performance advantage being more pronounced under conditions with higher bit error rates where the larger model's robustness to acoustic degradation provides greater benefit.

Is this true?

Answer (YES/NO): NO